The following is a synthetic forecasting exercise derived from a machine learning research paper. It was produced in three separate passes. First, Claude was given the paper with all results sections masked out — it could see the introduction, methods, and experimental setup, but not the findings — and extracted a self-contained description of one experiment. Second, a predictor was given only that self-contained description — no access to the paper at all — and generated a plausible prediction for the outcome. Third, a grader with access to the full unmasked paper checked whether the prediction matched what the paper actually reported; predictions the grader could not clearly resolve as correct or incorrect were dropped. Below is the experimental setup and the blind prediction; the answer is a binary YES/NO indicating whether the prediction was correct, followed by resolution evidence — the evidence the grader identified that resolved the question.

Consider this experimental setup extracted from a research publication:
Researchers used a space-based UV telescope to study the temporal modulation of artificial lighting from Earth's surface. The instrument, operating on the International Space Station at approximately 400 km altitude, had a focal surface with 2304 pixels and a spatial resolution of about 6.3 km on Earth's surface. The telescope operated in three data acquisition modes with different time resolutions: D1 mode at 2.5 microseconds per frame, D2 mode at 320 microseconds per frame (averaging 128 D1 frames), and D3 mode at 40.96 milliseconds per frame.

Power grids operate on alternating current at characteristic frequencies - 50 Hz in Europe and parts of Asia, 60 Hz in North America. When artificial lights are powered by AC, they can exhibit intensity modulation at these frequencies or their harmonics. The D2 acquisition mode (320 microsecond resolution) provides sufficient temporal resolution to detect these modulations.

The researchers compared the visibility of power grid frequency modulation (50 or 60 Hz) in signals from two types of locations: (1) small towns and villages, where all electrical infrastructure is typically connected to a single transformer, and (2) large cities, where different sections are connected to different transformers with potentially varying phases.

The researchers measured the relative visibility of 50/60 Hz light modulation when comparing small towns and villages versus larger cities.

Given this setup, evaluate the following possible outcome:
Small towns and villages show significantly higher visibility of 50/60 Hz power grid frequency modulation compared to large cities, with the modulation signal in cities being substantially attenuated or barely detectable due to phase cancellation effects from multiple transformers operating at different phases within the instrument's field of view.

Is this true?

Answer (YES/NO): YES